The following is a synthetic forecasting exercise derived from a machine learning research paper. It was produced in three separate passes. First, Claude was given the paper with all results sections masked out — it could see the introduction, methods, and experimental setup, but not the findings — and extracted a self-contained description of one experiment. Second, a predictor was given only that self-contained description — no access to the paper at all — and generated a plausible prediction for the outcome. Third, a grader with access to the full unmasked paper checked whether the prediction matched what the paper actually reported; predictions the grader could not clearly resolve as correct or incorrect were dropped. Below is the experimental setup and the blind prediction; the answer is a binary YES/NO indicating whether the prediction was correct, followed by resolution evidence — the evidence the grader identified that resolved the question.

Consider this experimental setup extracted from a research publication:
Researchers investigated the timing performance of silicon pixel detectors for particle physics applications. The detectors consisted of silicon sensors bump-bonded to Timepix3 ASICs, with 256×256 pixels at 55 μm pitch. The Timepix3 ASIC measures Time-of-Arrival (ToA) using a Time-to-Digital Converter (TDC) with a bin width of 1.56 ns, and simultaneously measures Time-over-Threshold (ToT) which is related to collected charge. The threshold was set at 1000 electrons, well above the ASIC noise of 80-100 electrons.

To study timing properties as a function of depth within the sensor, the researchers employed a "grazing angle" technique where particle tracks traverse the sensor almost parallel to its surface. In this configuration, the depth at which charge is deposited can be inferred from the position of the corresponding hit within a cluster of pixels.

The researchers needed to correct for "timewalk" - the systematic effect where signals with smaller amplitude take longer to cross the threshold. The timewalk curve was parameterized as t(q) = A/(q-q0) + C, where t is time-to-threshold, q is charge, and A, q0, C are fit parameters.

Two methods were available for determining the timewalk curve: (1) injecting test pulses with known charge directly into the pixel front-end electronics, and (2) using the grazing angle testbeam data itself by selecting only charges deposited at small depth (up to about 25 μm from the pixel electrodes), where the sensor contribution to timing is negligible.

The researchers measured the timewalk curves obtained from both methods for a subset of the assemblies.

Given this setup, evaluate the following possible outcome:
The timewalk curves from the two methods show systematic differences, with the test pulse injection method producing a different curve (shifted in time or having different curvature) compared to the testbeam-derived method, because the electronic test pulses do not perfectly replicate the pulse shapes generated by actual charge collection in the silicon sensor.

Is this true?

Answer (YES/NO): NO